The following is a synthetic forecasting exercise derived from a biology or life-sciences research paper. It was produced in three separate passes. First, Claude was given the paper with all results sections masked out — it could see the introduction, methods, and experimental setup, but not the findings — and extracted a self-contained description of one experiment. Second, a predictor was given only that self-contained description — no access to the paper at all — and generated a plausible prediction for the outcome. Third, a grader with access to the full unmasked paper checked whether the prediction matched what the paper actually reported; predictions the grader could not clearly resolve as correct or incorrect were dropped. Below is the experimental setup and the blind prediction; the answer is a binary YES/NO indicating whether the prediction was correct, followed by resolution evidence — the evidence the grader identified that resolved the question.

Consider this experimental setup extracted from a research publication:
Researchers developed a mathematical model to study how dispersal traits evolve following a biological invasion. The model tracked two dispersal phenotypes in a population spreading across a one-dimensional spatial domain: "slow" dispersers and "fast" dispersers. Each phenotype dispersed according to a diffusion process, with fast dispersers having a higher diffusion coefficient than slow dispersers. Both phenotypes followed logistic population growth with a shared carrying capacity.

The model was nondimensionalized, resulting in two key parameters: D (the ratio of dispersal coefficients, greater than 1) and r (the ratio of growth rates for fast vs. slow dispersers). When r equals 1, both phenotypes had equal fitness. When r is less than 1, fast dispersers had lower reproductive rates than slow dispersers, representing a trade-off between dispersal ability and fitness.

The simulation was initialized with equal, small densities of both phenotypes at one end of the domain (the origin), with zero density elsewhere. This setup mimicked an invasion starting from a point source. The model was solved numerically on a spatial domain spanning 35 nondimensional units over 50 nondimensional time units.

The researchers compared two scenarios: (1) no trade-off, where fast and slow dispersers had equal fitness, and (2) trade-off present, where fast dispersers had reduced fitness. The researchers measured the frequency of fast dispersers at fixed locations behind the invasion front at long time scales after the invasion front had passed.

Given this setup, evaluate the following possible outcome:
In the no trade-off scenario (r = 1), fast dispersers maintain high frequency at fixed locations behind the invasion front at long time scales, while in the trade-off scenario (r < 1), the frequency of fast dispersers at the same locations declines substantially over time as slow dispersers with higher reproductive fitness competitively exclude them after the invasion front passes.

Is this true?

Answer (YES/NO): NO